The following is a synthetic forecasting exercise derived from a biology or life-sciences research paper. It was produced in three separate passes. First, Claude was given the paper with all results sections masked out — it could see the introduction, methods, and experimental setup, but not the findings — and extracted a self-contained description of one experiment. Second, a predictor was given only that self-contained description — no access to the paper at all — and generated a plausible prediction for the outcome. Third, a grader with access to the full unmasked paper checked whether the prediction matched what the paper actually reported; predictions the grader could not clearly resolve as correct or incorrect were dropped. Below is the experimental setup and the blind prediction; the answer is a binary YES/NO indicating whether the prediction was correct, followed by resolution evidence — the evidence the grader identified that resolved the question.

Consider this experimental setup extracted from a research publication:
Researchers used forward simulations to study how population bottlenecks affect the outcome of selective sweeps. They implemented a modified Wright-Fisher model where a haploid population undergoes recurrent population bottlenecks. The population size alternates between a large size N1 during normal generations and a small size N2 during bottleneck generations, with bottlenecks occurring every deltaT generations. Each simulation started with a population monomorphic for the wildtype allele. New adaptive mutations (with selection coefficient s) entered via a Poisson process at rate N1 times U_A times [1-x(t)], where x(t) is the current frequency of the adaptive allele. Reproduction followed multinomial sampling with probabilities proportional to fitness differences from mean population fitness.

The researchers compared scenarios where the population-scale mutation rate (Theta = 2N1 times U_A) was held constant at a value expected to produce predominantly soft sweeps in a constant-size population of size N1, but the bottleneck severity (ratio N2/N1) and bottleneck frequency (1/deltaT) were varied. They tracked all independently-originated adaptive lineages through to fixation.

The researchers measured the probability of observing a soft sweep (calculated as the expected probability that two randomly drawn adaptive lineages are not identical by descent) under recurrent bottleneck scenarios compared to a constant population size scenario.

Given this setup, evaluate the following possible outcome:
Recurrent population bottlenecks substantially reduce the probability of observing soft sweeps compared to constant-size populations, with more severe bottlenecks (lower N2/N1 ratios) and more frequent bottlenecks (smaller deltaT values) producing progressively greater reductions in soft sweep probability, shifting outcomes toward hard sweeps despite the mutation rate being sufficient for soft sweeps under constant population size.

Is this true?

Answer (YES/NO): YES